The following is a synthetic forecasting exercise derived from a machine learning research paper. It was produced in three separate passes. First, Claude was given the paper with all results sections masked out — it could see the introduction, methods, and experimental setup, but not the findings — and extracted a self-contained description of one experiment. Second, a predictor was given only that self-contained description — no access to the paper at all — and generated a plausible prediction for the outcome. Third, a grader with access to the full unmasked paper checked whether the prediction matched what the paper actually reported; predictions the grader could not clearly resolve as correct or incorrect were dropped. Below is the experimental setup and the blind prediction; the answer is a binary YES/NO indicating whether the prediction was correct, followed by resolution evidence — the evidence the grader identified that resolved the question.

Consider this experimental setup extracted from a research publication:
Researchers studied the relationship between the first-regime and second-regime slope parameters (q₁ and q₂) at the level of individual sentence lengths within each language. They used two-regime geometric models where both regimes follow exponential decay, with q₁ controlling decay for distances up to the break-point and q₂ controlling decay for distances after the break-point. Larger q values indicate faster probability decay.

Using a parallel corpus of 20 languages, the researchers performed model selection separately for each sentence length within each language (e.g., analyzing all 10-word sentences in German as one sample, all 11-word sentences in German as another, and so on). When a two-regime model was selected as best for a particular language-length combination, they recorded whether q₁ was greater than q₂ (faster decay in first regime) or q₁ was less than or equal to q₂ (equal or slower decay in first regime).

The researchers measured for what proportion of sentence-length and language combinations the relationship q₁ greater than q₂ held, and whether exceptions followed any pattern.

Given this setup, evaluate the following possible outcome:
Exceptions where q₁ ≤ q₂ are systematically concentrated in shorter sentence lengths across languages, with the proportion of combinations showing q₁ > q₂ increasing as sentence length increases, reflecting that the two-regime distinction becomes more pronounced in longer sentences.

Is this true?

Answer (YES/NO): YES